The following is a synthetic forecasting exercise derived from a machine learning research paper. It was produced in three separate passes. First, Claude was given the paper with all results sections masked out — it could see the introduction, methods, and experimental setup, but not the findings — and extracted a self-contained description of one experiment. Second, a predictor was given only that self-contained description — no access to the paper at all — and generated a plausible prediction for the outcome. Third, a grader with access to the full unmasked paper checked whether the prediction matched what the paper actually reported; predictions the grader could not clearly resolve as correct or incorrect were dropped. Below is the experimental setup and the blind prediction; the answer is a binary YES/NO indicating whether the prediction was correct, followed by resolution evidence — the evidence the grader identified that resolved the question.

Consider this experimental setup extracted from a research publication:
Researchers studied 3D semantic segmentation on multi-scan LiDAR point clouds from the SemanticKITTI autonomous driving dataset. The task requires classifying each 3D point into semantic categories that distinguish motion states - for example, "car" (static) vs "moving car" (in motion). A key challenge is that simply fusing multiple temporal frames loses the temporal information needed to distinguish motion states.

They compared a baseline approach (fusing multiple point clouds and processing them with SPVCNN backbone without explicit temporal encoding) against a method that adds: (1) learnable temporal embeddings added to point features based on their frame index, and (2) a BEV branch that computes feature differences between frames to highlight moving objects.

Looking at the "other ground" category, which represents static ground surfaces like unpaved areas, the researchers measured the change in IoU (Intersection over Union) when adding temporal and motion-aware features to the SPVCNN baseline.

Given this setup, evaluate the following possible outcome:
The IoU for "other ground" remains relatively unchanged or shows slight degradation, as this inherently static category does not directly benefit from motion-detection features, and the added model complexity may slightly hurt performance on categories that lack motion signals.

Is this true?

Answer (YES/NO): YES